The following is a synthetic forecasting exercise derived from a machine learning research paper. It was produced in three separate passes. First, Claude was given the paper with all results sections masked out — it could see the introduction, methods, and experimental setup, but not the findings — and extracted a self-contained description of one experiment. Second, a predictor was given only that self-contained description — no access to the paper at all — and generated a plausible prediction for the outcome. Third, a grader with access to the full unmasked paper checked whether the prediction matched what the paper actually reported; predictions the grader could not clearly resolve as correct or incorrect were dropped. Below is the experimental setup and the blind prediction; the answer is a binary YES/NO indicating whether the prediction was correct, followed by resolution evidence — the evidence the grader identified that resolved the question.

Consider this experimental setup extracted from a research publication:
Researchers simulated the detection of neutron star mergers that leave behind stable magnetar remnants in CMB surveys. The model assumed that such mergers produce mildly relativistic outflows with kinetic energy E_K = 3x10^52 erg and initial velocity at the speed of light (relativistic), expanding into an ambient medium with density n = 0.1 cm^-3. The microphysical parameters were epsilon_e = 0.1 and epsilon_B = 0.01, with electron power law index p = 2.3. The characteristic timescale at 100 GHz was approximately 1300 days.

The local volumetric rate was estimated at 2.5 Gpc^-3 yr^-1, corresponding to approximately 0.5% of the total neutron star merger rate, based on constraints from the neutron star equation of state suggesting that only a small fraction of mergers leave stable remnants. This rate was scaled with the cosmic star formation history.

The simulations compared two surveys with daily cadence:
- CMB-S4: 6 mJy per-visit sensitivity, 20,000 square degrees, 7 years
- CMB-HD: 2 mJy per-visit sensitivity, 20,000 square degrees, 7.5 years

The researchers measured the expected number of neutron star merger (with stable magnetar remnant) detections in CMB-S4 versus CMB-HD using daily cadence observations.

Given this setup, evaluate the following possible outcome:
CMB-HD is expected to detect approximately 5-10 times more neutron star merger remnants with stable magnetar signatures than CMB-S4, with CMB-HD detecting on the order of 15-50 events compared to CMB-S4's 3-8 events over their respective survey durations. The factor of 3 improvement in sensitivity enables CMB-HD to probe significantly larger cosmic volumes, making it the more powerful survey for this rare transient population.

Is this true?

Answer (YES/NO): NO